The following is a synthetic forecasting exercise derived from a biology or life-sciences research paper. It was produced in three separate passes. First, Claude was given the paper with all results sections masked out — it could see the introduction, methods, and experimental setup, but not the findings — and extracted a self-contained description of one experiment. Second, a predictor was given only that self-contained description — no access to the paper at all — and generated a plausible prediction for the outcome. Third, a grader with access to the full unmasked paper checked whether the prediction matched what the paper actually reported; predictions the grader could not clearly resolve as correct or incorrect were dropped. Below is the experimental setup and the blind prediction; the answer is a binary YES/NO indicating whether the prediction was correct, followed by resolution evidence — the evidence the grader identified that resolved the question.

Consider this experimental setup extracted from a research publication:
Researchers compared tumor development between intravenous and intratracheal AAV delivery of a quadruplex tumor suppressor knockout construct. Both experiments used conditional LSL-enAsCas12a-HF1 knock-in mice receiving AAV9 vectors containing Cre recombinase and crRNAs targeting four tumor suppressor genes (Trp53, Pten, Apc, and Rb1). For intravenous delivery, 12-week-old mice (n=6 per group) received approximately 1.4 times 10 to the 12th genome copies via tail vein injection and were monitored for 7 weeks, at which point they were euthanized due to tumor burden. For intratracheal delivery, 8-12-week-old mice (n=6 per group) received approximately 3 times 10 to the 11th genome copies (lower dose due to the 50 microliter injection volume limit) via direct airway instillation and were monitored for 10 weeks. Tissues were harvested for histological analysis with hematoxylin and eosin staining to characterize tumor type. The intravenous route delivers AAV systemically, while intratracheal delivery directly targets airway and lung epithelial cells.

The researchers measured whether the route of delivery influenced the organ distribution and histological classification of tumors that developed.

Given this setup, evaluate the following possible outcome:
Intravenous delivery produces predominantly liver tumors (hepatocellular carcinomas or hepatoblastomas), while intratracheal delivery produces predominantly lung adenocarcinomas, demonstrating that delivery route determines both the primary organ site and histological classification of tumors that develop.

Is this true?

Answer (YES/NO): NO